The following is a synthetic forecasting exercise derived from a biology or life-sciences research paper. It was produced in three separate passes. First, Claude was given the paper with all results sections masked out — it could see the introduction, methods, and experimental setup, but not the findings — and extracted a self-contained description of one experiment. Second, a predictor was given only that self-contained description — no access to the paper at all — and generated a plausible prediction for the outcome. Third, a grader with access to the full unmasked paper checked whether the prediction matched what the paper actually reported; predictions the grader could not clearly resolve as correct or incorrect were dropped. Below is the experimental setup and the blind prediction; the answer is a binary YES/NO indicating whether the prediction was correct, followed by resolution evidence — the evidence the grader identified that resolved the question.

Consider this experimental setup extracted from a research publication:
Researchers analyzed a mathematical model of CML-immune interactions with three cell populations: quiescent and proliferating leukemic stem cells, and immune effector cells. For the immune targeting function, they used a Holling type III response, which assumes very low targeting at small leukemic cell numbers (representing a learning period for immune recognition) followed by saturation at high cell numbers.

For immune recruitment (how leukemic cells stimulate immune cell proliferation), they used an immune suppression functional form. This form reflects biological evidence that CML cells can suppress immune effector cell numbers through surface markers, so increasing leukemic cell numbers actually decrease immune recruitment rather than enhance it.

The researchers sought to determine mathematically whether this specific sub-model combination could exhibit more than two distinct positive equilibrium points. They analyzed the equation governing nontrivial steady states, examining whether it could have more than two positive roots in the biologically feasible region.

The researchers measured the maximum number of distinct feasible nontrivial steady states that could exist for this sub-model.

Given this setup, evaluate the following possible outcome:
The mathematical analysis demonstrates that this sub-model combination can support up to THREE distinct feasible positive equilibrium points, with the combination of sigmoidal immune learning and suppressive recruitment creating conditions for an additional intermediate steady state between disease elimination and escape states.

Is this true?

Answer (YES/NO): NO